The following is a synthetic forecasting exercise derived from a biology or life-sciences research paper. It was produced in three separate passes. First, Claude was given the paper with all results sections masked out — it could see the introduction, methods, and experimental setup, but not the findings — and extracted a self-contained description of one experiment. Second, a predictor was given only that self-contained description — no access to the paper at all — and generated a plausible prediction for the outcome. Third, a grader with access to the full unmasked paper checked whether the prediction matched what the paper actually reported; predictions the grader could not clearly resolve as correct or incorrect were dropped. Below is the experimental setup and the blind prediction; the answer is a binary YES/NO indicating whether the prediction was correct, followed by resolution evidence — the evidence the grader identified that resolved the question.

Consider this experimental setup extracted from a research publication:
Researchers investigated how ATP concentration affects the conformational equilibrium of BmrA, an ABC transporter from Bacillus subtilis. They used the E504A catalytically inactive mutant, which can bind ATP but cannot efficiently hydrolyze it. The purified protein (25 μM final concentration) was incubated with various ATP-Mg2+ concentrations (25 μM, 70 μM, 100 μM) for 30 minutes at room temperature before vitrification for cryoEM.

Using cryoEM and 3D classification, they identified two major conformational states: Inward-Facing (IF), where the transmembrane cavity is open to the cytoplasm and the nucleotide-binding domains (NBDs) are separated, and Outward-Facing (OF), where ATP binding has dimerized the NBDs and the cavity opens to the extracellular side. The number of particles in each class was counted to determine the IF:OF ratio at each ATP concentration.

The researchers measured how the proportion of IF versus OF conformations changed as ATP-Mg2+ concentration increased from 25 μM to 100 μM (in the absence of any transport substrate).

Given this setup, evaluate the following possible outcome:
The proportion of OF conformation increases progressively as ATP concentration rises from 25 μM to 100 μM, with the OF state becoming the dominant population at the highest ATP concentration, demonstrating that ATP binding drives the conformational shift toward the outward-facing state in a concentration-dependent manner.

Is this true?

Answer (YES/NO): NO